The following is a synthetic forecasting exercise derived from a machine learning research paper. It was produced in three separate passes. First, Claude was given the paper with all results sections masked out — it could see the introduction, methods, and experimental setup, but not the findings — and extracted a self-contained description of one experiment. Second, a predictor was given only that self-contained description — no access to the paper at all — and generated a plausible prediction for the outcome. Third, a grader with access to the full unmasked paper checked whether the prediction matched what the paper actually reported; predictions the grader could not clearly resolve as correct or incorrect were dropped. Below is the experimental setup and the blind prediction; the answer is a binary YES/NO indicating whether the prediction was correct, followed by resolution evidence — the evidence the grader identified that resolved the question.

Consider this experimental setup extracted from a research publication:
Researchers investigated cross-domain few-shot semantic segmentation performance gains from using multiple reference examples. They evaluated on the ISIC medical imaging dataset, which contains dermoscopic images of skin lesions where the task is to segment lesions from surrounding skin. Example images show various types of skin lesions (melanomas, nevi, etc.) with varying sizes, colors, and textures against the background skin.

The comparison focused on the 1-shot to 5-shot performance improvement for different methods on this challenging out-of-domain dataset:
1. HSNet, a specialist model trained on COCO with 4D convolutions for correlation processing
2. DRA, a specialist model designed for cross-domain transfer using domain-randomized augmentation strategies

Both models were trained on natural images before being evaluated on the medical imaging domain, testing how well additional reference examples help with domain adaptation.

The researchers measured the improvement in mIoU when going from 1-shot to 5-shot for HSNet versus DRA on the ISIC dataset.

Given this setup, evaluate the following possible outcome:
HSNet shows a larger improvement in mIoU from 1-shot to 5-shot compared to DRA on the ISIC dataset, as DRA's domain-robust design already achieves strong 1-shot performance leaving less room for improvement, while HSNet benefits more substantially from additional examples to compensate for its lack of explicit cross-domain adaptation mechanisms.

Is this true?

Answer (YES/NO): NO